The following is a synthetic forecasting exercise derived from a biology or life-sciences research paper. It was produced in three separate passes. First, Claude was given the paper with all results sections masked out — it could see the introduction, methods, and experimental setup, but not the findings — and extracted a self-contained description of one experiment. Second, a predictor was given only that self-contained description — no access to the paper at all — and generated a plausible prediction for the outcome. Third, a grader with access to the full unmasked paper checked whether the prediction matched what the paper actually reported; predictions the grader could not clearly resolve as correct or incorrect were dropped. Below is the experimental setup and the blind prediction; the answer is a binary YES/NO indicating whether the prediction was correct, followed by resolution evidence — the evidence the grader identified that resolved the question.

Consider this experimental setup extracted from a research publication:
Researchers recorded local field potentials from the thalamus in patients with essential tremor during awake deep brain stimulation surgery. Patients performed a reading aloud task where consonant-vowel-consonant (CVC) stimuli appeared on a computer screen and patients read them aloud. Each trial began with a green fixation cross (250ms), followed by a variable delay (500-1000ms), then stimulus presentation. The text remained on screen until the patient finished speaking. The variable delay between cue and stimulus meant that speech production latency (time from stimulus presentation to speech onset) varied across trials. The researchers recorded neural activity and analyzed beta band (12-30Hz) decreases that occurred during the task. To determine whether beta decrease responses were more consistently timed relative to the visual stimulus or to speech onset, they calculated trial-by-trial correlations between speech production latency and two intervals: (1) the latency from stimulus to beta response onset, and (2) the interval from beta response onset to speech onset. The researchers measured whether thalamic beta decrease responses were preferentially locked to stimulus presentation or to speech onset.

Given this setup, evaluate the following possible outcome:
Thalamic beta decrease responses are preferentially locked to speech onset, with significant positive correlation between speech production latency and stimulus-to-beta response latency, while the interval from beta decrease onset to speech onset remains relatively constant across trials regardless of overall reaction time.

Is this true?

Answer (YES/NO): NO